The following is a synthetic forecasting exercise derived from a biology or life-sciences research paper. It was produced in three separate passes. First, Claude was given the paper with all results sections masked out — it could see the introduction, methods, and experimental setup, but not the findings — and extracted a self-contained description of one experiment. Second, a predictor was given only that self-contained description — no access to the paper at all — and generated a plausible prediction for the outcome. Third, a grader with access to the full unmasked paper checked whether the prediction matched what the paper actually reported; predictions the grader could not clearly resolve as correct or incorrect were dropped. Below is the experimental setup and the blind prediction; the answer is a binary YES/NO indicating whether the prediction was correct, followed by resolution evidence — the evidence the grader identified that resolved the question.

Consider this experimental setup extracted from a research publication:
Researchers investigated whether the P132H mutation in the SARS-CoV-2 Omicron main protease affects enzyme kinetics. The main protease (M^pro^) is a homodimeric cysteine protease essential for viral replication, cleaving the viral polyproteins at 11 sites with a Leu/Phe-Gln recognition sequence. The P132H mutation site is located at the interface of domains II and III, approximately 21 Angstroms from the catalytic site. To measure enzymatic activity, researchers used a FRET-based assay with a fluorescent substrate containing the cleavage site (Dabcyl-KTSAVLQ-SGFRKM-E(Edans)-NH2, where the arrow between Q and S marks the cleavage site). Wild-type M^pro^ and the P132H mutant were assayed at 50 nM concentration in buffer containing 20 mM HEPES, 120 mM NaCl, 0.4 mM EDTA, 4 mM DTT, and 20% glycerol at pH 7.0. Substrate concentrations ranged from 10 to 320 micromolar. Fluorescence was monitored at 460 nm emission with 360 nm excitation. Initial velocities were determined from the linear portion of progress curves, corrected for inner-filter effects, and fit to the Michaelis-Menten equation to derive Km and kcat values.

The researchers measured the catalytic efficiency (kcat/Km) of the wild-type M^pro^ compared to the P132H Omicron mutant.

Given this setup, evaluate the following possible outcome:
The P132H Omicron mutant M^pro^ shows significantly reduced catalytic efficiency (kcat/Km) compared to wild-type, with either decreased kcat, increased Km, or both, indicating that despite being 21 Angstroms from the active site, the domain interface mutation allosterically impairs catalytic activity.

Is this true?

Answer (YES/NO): YES